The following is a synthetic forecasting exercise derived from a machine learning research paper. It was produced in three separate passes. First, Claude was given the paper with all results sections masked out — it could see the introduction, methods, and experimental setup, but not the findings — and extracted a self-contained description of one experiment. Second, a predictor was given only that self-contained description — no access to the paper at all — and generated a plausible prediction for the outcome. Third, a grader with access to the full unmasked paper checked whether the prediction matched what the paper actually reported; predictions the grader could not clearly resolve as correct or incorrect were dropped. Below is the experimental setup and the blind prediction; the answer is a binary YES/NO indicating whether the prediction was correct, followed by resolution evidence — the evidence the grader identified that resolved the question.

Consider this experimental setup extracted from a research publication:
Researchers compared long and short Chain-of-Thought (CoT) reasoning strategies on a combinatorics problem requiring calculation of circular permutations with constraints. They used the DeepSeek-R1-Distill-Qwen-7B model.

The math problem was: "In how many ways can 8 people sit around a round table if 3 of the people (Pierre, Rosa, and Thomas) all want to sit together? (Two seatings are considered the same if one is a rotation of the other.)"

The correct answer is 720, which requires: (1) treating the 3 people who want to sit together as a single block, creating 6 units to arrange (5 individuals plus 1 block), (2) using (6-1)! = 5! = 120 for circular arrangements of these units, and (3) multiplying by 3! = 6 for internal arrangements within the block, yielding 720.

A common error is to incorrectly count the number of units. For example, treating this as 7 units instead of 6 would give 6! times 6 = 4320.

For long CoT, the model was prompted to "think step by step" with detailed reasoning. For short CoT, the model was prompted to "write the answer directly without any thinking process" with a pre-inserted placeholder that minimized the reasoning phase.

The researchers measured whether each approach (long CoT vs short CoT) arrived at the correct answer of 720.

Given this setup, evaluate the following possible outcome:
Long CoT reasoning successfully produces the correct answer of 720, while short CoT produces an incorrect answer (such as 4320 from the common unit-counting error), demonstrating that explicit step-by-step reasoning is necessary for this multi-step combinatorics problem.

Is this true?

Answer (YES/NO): YES